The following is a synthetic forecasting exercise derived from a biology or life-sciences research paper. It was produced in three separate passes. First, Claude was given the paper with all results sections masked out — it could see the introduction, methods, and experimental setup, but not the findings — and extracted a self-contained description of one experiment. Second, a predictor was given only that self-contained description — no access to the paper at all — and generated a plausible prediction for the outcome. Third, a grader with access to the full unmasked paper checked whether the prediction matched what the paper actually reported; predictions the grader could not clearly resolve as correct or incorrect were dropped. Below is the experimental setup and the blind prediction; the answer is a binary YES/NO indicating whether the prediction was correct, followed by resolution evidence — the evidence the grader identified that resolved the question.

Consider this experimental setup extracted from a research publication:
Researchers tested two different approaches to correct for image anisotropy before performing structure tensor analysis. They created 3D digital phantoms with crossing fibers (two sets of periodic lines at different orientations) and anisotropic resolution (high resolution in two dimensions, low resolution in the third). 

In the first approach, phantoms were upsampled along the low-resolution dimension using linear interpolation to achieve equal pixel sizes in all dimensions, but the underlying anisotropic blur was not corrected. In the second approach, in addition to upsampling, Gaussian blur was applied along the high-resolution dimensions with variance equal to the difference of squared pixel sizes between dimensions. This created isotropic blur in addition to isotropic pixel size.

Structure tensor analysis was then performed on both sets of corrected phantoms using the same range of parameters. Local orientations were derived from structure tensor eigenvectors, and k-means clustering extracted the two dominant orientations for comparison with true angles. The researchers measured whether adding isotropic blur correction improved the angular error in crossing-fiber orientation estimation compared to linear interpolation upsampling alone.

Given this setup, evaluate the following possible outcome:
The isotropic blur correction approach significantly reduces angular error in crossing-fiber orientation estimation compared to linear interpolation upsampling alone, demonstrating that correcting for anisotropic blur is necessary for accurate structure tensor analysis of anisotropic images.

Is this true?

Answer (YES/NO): NO